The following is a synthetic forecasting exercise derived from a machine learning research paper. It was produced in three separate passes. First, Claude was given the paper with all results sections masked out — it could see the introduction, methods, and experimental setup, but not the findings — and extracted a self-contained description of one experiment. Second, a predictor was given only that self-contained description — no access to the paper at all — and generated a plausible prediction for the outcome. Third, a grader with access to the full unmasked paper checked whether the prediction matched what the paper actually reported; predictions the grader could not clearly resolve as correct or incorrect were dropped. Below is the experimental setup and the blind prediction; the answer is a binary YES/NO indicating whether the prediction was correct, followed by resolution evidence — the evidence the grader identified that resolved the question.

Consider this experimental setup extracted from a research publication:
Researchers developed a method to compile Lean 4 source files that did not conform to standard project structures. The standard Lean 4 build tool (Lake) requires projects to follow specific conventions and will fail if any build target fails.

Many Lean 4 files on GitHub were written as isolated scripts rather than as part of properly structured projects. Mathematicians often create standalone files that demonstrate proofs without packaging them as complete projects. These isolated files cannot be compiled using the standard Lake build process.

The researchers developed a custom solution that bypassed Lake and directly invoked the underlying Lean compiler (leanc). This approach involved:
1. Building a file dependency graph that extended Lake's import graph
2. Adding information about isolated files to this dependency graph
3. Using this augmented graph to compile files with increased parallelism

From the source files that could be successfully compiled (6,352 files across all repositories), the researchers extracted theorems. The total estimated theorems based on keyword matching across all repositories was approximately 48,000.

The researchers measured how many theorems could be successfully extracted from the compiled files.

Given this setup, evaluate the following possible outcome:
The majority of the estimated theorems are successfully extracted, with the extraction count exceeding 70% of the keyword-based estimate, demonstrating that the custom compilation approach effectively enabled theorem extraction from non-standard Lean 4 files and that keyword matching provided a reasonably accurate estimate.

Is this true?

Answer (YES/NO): YES